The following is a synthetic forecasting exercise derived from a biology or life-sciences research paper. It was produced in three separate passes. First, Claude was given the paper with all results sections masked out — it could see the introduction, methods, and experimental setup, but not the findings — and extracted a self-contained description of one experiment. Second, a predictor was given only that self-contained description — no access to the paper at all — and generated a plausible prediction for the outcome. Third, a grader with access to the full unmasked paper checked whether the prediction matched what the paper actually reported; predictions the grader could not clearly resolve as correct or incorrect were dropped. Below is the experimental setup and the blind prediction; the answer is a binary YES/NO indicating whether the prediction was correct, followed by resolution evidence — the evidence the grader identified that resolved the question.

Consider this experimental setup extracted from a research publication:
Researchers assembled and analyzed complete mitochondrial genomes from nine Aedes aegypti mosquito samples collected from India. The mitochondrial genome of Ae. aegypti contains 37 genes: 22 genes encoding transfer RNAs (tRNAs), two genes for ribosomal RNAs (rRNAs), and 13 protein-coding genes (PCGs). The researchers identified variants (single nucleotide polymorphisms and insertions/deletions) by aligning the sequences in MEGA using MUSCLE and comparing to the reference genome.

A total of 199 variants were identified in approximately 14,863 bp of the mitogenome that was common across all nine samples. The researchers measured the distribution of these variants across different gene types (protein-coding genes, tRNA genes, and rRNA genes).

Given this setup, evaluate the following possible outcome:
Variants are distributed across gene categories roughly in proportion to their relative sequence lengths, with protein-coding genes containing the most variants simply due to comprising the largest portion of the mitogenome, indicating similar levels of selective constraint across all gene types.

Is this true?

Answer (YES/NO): NO